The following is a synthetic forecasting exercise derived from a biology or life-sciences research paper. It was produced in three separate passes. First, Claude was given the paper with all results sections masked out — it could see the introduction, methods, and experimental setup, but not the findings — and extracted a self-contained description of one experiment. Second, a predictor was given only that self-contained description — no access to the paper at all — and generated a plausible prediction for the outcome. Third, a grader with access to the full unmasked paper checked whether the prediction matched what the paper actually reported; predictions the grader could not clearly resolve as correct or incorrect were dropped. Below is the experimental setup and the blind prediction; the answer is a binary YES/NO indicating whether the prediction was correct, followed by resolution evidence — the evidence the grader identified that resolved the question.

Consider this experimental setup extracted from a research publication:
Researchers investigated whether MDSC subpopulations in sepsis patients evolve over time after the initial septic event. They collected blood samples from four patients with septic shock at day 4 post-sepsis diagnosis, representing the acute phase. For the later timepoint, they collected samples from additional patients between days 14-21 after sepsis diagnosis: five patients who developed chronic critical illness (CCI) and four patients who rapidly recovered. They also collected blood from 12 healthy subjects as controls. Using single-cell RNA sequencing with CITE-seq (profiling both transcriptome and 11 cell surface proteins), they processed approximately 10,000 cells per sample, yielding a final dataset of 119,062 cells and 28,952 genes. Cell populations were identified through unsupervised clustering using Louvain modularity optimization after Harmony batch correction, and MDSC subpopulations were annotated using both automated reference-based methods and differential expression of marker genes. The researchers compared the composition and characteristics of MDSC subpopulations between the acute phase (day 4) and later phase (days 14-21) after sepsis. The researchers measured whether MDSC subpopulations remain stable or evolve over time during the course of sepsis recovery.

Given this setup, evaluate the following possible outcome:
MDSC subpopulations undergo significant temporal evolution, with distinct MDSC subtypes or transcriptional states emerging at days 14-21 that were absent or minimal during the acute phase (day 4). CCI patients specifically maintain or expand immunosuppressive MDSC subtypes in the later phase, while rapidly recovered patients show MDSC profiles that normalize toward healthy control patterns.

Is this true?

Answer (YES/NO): NO